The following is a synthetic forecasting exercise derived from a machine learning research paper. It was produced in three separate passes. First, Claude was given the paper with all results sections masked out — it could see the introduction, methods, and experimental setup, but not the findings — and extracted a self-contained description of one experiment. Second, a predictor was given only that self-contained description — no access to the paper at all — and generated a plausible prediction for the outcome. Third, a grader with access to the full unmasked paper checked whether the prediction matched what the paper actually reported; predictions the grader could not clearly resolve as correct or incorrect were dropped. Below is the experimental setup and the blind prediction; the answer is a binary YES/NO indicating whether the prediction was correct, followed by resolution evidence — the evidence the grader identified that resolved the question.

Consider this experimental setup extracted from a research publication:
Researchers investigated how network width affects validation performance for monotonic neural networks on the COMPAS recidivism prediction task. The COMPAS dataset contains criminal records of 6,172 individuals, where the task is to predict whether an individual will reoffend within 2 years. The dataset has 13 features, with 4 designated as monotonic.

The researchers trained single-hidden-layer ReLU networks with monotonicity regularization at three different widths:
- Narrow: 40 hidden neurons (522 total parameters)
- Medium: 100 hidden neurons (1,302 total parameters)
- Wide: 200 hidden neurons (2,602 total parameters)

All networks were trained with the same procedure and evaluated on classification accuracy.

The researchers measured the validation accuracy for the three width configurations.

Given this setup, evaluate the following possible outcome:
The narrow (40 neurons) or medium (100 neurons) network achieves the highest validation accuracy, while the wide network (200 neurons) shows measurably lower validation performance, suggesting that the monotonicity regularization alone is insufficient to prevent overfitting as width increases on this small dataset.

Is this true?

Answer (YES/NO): NO